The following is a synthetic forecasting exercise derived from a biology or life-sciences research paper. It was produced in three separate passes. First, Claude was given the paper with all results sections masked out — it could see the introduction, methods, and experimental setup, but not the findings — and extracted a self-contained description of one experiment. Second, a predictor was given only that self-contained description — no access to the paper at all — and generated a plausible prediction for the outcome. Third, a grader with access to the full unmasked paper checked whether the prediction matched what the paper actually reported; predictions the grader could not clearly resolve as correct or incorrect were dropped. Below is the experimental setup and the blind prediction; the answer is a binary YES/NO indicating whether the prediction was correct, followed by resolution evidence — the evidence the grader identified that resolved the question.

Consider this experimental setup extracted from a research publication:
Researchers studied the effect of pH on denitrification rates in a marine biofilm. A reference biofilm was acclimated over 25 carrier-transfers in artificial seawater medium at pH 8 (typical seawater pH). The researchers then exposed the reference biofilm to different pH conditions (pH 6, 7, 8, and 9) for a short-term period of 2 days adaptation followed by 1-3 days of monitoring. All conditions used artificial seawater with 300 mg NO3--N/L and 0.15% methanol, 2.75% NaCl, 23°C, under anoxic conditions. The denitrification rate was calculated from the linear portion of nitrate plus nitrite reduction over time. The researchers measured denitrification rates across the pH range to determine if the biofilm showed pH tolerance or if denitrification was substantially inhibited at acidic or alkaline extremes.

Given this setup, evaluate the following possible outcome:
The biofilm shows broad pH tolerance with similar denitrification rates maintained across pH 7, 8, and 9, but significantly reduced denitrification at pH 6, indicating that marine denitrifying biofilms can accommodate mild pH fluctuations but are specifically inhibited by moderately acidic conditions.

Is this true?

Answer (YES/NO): NO